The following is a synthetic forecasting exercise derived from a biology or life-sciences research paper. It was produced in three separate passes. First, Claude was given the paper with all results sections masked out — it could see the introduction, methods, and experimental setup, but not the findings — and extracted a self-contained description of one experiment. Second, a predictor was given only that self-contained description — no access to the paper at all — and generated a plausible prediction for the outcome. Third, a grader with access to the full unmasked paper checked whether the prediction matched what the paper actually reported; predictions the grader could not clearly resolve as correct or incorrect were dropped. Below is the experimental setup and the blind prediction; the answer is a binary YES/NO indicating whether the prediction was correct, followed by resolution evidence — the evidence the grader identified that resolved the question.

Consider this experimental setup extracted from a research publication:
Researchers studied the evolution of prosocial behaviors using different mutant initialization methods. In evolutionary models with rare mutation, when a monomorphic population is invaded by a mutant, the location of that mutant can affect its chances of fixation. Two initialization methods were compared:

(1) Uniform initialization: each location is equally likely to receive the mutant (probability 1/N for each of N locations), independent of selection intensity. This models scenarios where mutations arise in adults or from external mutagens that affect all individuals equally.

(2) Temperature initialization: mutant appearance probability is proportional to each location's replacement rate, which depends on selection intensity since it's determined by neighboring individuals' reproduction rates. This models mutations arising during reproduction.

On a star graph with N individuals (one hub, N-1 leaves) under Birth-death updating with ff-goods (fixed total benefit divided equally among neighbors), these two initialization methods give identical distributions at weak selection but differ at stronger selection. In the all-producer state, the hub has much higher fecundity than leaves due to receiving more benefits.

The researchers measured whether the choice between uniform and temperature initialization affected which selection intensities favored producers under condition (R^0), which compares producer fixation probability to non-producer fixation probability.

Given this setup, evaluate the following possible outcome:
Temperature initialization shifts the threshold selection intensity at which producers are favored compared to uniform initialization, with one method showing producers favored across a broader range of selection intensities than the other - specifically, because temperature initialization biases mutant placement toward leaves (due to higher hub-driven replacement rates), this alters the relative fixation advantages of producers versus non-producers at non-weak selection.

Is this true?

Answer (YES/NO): NO